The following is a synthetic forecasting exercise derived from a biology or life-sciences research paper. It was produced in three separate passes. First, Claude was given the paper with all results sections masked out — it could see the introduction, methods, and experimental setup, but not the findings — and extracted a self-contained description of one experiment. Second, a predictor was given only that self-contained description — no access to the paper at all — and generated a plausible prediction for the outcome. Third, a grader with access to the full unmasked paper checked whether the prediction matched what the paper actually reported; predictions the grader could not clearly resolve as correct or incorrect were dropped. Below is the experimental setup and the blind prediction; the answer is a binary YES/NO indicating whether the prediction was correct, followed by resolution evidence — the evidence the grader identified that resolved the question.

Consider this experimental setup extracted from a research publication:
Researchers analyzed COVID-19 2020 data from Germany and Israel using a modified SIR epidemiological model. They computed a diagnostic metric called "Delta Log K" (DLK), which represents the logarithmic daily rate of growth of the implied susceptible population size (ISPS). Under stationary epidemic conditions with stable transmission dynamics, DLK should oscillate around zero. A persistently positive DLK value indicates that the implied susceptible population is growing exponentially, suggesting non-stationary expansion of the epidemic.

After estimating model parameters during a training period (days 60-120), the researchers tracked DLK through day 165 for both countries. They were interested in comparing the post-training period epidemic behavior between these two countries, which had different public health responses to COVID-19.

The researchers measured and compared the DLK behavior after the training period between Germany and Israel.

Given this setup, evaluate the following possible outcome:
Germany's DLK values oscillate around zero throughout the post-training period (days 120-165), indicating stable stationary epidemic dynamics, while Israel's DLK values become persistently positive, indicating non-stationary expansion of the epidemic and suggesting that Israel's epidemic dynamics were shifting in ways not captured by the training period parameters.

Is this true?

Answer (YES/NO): YES